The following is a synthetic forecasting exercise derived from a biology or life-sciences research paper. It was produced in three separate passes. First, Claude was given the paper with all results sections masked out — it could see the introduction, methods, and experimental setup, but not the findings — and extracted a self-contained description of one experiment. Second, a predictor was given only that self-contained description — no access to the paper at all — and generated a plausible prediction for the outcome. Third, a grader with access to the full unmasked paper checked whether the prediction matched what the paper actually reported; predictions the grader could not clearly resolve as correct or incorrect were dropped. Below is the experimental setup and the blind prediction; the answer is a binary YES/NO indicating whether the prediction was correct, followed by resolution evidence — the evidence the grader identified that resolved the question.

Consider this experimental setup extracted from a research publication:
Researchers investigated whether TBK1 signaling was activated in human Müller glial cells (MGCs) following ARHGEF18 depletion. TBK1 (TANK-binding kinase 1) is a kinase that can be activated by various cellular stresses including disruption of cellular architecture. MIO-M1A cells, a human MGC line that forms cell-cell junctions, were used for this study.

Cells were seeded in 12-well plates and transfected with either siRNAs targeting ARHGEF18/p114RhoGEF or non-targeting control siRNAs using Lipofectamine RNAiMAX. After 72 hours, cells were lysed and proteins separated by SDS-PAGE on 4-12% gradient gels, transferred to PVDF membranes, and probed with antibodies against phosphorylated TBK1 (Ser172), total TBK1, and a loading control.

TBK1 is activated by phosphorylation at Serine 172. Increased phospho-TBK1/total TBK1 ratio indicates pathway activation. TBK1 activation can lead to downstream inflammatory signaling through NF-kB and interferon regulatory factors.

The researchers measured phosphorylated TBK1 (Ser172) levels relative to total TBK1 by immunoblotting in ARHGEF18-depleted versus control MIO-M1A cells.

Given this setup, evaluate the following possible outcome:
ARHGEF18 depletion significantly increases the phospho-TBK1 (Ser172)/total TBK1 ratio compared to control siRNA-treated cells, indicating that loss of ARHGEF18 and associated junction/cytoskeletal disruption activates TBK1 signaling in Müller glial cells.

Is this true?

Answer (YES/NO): YES